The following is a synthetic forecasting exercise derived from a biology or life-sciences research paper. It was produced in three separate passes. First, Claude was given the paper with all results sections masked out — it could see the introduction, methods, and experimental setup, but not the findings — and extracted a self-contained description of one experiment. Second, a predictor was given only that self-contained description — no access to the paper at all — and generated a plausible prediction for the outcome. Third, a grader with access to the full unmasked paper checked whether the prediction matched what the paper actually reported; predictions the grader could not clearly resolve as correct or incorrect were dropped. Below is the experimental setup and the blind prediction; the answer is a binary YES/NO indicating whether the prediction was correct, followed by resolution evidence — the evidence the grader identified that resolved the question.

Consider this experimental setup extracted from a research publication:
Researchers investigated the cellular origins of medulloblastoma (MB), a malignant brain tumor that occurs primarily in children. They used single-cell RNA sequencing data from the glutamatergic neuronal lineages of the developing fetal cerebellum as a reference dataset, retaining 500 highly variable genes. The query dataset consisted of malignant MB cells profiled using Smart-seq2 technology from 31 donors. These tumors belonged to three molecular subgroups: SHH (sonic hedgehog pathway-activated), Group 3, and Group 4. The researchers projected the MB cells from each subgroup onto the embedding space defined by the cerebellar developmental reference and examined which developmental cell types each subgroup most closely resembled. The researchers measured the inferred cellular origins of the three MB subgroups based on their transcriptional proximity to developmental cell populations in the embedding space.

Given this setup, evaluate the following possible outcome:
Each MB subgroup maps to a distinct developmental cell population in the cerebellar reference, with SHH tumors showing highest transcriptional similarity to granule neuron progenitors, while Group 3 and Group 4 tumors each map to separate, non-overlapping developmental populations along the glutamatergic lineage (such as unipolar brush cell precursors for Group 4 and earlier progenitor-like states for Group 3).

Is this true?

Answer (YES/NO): YES